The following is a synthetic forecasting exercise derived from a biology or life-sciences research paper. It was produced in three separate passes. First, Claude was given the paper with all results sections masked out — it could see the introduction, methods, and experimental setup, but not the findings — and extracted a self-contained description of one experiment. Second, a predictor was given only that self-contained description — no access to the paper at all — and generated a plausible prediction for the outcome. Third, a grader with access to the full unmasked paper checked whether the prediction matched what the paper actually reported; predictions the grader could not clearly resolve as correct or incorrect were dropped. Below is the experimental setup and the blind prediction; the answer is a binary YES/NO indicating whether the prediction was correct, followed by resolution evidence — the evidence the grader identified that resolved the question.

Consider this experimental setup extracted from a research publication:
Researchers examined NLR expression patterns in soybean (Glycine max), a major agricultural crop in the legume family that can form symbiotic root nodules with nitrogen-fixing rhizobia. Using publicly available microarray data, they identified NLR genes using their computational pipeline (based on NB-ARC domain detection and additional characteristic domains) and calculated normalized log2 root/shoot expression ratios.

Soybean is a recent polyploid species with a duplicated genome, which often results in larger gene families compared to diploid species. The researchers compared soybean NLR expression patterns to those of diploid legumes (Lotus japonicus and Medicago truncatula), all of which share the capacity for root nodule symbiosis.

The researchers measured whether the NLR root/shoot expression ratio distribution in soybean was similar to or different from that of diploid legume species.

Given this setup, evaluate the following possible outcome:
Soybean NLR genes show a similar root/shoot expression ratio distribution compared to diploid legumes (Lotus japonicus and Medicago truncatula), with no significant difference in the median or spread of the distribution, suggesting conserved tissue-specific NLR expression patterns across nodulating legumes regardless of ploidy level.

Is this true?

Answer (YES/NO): YES